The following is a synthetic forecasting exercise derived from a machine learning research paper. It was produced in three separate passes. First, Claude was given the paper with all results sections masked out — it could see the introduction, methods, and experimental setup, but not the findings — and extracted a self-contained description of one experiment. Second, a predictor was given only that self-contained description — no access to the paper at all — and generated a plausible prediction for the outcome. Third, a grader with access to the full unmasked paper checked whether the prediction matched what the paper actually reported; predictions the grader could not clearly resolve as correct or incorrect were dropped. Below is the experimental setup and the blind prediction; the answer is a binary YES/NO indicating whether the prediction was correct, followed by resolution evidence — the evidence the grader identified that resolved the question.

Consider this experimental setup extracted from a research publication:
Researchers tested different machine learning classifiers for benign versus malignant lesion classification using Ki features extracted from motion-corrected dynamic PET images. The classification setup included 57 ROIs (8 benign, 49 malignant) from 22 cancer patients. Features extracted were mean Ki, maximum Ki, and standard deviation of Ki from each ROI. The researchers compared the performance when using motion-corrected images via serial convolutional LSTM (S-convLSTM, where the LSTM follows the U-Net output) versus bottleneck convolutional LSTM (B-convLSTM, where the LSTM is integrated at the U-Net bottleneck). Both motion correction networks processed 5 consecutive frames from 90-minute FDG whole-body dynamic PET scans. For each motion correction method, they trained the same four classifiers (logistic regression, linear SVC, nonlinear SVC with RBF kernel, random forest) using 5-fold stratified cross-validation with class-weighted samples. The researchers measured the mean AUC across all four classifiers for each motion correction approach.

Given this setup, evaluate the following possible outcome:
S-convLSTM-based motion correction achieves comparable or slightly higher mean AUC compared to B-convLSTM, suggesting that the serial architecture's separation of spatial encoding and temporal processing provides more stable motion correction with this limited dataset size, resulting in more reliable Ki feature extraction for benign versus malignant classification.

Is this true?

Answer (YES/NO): NO